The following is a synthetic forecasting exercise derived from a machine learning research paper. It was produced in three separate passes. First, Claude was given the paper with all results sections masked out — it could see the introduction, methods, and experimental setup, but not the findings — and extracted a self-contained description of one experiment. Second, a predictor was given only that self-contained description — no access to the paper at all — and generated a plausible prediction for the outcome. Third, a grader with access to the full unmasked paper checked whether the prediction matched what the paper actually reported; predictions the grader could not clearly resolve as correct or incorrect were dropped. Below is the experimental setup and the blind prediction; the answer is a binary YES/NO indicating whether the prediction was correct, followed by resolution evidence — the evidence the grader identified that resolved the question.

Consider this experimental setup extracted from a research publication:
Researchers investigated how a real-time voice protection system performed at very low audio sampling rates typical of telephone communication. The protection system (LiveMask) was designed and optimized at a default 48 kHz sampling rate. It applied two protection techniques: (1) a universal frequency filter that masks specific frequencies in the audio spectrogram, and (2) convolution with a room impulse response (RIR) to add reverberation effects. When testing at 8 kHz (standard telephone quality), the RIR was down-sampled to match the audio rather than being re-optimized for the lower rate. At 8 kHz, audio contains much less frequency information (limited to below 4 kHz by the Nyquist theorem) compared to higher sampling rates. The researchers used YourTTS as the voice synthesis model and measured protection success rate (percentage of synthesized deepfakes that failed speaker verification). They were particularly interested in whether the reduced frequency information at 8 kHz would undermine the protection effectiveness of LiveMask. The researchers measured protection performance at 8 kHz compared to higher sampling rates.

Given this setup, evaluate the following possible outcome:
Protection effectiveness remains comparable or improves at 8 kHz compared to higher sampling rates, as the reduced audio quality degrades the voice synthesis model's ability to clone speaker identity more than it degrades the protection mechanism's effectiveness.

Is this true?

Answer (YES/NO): YES